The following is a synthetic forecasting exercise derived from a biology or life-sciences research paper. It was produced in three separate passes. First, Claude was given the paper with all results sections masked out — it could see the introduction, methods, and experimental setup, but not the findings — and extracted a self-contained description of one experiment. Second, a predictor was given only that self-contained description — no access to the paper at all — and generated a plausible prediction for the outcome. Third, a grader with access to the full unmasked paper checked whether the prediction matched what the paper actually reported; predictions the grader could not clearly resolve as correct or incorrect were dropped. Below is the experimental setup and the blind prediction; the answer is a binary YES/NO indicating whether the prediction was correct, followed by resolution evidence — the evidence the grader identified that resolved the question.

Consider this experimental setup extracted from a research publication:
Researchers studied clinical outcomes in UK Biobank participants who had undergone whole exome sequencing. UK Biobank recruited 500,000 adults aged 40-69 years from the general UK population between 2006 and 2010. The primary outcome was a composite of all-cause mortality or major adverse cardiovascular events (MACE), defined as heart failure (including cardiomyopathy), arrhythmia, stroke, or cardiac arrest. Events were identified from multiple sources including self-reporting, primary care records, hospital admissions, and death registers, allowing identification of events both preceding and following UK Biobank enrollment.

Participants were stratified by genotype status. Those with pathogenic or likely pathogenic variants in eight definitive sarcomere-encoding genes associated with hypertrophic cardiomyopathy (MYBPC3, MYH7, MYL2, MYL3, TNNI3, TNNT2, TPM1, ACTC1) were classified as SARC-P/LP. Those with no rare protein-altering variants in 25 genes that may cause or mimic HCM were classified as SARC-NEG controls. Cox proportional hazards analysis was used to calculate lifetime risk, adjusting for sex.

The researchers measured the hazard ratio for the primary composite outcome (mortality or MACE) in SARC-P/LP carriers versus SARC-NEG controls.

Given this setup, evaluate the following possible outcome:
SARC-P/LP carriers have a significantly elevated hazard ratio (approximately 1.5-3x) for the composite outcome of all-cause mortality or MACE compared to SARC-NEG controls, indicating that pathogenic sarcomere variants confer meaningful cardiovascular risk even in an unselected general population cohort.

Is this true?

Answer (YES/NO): YES